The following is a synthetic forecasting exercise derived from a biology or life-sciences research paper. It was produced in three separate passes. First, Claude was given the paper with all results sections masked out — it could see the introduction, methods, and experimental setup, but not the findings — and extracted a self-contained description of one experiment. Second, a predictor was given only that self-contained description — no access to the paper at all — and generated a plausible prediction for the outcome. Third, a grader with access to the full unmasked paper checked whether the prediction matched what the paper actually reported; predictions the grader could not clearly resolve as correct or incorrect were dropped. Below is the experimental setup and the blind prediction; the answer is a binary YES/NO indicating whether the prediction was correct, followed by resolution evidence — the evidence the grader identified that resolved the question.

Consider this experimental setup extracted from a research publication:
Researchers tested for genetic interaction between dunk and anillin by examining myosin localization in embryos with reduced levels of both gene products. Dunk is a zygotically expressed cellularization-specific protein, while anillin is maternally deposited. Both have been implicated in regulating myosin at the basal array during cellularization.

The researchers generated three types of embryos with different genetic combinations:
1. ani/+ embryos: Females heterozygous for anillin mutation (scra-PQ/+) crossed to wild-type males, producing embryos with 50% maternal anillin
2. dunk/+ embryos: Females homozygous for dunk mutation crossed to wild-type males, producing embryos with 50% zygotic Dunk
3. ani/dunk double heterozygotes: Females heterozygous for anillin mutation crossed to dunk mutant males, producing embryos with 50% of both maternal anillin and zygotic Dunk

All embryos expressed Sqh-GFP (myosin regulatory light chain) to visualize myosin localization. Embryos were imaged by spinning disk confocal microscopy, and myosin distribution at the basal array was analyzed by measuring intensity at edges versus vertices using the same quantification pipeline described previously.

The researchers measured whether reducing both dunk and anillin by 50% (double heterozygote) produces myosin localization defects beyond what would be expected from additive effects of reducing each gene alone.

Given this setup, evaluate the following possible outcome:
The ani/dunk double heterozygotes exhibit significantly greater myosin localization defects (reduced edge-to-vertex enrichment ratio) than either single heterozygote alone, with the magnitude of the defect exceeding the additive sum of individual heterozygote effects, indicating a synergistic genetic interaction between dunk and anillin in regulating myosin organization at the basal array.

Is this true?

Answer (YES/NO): NO